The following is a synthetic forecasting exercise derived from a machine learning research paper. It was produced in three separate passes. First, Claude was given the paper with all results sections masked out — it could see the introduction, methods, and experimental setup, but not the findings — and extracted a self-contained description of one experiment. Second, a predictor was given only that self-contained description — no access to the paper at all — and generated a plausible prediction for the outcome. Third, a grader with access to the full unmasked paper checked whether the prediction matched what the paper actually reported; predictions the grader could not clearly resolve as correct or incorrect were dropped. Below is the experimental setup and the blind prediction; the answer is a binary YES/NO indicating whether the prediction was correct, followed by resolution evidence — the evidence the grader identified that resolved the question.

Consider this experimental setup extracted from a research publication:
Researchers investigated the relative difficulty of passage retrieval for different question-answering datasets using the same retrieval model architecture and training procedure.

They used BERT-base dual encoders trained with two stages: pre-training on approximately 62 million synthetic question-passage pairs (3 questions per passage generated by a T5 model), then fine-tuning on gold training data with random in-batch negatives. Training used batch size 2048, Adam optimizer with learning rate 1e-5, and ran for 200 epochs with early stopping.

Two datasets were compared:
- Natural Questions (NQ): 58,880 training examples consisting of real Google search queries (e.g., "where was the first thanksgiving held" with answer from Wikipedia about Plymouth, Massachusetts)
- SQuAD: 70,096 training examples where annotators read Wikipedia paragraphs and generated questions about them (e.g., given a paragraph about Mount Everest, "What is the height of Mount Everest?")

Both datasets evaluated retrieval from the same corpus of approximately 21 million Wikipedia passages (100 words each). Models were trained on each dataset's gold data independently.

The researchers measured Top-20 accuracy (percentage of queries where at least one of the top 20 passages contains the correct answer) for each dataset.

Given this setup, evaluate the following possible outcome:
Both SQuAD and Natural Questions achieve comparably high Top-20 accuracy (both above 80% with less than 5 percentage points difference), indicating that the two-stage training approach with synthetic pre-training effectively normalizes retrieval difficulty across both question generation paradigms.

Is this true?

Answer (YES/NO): NO